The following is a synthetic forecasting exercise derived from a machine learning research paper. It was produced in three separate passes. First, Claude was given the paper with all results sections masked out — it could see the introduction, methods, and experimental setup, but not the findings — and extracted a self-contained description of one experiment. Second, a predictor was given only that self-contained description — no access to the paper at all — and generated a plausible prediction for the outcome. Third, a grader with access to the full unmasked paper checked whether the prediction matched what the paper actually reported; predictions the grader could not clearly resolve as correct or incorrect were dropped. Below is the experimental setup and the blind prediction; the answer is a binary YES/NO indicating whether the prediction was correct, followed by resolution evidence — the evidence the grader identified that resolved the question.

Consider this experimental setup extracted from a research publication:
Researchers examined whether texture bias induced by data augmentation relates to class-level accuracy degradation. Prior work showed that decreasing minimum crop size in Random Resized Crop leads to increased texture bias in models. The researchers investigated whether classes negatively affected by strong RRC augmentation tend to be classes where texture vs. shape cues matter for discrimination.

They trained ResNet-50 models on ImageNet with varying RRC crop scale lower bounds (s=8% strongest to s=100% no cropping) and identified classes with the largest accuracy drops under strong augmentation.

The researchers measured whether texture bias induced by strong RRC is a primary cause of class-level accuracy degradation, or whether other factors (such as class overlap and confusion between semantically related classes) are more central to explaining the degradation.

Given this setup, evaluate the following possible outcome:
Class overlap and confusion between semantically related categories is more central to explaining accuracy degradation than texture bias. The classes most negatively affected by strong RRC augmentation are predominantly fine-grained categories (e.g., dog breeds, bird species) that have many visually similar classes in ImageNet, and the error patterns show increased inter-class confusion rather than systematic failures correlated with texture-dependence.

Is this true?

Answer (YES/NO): NO